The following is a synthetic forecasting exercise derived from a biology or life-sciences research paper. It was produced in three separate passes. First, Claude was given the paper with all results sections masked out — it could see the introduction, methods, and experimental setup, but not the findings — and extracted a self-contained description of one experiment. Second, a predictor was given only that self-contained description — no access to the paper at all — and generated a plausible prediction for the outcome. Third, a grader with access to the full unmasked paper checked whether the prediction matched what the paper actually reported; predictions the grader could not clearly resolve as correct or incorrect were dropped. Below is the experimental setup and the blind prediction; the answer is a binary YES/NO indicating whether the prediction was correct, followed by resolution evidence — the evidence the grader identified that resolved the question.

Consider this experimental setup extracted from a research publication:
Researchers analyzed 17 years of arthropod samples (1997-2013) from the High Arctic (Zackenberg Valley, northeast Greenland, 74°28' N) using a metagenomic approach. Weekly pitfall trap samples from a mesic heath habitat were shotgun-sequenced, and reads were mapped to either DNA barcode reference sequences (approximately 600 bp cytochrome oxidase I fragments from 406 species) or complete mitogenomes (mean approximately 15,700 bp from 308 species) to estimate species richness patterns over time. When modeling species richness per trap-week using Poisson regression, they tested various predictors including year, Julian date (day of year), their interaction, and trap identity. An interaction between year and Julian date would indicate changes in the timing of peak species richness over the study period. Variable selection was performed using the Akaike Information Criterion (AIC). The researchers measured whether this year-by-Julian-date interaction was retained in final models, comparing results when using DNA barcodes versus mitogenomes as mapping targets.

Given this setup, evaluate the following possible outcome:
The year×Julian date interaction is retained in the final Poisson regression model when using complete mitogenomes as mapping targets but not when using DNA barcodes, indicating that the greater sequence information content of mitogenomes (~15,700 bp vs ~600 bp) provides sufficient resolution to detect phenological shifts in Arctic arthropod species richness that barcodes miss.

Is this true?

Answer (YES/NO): YES